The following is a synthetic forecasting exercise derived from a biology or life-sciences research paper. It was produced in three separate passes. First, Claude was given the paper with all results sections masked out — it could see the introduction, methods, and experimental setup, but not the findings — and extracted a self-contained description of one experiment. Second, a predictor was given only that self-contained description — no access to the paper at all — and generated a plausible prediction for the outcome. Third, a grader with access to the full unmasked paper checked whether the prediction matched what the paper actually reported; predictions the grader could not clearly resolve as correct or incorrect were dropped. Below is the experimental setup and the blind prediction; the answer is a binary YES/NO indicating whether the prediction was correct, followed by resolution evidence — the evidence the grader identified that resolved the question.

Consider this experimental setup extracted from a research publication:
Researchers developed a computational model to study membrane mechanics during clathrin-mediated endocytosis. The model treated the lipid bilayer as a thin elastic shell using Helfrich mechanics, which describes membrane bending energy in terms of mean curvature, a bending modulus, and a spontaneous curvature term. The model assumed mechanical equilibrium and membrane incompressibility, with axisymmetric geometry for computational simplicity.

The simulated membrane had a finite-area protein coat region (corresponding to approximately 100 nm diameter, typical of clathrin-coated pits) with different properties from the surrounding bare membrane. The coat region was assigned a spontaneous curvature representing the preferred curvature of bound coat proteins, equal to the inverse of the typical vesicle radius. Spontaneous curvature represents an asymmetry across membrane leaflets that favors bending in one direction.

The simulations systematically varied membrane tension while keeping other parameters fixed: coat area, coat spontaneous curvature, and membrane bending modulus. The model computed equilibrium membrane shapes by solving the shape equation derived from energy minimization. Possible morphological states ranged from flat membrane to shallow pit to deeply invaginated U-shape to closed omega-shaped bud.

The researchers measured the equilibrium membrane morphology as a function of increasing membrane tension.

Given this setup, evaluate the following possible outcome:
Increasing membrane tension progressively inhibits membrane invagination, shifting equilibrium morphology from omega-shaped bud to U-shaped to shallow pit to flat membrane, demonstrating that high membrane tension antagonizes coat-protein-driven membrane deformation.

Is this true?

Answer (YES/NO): NO